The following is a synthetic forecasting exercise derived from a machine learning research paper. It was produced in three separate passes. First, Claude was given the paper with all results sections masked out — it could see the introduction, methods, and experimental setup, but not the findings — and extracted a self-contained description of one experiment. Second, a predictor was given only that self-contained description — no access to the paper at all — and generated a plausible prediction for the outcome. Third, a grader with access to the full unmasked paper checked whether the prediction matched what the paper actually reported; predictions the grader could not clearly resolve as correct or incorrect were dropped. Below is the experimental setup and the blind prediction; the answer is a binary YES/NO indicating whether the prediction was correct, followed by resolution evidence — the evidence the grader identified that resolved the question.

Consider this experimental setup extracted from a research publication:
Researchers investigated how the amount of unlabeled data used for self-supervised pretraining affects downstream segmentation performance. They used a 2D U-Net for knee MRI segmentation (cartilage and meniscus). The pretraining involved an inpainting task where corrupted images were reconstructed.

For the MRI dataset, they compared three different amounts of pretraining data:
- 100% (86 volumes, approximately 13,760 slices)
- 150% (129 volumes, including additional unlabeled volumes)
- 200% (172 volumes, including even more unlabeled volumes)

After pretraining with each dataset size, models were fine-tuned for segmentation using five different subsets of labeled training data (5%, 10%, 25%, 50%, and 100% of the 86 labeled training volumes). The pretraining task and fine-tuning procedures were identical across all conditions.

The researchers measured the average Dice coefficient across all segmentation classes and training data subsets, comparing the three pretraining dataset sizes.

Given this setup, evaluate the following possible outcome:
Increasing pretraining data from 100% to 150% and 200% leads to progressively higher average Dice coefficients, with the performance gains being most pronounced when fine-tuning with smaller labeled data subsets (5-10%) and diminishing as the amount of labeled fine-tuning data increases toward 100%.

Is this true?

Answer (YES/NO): NO